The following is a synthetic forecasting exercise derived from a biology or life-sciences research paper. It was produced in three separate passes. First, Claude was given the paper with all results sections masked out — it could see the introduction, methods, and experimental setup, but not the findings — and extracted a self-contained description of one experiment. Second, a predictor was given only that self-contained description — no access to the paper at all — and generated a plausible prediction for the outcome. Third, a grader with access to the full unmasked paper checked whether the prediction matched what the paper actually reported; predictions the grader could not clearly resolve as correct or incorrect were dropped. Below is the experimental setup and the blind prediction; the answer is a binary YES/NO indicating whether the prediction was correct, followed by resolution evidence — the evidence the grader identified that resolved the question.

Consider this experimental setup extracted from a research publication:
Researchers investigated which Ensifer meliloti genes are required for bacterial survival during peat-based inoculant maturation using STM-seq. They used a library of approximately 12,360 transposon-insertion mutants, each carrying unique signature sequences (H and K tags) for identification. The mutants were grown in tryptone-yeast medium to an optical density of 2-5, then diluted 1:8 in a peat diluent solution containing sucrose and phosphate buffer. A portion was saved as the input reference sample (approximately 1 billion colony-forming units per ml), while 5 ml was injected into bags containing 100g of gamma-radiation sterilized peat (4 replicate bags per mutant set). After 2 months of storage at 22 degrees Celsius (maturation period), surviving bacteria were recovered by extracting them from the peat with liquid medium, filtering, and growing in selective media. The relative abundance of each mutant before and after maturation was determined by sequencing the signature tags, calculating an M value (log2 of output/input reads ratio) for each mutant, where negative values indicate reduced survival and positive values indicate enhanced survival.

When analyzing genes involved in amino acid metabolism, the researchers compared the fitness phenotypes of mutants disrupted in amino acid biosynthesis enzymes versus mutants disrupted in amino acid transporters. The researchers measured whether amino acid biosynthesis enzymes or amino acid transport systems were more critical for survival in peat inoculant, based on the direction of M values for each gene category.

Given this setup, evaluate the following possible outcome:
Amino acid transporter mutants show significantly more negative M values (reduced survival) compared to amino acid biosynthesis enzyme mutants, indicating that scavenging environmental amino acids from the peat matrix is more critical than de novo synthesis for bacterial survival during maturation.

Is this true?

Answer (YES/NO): NO